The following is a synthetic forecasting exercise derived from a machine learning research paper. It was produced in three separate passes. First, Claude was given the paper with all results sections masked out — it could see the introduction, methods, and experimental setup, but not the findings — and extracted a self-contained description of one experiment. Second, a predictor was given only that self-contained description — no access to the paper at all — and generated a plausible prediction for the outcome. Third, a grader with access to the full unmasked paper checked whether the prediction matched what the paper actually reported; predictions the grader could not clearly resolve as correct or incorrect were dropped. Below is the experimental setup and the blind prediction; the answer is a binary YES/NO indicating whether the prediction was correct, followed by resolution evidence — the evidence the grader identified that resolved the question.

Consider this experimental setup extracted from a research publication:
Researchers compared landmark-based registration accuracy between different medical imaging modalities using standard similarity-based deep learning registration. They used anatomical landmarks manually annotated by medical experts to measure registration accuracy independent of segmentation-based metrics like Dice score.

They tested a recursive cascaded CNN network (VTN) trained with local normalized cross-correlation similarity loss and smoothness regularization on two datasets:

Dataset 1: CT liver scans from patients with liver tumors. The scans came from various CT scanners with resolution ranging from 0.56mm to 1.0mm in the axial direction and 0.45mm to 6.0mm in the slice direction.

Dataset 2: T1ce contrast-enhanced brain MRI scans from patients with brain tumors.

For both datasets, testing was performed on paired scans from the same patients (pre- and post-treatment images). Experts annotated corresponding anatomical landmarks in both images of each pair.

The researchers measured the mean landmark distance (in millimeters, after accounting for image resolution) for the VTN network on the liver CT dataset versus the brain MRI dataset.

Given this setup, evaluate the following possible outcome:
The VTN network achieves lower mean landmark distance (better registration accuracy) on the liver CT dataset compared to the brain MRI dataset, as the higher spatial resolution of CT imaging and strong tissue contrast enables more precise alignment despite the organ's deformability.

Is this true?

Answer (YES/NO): NO